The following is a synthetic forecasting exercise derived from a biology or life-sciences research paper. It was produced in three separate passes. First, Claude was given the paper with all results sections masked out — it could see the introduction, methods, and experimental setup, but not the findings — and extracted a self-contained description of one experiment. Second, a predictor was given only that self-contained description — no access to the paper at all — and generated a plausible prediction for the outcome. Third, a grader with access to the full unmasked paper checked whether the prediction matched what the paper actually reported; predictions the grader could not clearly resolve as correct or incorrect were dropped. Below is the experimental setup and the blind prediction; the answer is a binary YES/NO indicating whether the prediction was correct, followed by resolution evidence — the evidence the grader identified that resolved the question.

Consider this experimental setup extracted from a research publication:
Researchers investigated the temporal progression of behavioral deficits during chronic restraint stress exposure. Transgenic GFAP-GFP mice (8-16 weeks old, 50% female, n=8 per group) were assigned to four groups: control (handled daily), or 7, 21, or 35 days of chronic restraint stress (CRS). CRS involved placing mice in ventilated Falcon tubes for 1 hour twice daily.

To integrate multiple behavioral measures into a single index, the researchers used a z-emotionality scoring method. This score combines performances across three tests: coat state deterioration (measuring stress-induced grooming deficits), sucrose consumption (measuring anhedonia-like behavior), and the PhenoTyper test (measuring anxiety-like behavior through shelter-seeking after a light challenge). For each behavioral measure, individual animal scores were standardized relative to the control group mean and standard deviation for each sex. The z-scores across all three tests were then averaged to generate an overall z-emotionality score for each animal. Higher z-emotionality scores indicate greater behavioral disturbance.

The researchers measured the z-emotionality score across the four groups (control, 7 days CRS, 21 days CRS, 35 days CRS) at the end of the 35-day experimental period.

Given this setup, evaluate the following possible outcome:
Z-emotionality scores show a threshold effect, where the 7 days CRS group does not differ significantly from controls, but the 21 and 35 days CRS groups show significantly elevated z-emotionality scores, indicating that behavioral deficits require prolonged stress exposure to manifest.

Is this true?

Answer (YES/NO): NO